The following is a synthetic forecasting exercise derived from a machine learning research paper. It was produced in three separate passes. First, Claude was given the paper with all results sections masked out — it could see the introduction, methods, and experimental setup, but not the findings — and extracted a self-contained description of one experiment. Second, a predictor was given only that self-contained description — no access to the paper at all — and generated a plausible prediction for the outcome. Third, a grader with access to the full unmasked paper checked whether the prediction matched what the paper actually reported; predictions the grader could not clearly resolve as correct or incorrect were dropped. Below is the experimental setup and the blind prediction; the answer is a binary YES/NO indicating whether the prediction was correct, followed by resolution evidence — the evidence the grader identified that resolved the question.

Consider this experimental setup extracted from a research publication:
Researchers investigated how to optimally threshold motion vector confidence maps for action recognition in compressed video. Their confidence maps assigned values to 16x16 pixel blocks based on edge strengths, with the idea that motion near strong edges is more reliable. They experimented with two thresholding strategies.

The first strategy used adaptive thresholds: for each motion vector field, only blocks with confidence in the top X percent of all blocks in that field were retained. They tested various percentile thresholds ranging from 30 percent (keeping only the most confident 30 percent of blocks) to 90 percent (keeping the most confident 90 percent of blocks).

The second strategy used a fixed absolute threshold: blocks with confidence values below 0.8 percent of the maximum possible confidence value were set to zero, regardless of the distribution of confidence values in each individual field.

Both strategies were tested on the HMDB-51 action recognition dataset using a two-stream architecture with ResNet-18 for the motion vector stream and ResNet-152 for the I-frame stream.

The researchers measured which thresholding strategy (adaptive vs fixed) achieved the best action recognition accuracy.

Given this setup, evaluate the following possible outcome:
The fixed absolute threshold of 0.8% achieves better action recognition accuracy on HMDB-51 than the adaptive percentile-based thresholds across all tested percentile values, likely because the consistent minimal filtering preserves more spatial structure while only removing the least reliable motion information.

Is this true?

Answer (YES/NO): YES